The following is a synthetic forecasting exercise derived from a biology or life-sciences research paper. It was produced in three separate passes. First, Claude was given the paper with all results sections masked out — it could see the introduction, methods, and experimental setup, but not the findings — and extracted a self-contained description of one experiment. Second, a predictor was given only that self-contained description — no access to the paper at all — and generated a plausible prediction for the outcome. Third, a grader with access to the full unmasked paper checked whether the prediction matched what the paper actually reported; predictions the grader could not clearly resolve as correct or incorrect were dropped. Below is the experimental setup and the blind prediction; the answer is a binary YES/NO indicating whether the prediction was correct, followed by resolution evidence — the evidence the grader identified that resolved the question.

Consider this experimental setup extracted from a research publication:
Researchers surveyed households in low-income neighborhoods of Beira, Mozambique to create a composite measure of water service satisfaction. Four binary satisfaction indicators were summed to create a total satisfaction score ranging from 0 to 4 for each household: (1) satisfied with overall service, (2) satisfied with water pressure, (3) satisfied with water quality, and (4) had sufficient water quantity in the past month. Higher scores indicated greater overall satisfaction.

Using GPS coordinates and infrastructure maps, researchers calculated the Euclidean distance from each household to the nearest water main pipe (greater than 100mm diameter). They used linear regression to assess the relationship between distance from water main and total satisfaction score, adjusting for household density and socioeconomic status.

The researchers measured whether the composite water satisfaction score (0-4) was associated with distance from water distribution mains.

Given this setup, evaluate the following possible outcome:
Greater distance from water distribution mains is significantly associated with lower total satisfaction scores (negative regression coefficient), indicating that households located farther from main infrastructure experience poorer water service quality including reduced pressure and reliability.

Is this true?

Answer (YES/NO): YES